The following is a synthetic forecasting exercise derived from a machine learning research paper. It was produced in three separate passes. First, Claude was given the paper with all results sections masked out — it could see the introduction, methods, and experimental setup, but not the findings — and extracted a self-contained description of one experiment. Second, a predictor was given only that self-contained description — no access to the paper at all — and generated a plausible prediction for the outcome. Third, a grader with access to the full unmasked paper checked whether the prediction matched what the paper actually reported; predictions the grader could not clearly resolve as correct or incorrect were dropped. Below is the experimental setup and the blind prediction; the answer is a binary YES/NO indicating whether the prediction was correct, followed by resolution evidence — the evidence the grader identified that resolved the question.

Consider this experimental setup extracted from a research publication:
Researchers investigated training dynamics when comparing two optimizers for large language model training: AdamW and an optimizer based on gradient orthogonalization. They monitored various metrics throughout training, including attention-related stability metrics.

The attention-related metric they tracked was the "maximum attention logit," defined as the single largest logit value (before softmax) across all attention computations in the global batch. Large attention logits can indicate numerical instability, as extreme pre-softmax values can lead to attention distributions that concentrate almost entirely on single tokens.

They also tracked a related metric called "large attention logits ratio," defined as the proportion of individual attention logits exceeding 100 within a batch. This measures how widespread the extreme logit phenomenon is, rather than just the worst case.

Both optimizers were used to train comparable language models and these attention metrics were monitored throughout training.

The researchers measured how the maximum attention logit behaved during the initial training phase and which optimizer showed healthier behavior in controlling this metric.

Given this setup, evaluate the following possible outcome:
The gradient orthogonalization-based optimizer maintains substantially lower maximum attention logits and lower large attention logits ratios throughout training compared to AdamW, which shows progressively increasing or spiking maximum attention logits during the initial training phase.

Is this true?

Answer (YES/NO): NO